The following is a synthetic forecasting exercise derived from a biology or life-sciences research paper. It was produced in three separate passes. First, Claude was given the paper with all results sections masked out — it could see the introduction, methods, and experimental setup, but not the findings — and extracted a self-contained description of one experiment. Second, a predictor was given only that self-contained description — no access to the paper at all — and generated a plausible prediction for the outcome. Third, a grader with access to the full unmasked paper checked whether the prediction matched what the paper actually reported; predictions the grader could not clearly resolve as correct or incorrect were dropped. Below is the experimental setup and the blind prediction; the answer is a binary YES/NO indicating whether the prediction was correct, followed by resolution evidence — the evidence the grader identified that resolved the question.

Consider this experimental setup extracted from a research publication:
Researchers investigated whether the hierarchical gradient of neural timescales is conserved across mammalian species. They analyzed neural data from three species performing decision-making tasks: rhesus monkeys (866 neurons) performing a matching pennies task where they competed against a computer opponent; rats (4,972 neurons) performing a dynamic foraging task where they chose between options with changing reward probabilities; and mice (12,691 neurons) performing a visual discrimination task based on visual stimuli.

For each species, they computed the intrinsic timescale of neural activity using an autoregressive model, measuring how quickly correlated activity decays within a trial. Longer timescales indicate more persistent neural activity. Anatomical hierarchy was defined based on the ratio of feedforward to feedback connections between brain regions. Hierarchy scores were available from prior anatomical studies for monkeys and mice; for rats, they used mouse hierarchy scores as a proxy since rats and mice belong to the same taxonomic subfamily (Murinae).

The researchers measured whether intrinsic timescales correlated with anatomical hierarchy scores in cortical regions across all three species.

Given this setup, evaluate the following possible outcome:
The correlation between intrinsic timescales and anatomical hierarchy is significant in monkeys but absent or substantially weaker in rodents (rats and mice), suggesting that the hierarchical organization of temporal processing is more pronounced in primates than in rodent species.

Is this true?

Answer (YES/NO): NO